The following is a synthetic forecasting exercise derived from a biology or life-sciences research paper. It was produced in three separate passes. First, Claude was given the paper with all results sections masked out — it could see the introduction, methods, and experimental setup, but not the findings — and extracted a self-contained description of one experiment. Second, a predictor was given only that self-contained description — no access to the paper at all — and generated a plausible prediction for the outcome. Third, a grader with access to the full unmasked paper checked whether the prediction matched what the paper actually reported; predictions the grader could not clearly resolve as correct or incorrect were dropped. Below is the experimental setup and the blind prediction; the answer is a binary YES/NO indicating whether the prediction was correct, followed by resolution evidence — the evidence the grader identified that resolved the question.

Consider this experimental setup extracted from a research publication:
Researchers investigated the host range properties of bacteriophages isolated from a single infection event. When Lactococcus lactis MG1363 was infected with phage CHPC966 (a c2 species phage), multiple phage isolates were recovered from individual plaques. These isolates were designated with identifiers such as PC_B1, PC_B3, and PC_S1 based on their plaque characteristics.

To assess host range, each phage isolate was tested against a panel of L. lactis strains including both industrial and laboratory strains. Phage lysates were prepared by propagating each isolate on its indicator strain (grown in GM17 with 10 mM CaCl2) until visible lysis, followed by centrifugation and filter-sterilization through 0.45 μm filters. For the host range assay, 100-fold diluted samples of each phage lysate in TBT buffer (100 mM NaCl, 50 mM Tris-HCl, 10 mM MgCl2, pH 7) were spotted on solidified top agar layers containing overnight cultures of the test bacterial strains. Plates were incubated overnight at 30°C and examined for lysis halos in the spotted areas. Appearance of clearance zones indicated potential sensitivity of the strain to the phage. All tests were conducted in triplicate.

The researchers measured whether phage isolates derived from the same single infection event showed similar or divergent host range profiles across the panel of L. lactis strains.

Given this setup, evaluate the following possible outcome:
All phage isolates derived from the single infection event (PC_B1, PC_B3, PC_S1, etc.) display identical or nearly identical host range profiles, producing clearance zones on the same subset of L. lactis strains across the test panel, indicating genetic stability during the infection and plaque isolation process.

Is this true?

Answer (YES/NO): NO